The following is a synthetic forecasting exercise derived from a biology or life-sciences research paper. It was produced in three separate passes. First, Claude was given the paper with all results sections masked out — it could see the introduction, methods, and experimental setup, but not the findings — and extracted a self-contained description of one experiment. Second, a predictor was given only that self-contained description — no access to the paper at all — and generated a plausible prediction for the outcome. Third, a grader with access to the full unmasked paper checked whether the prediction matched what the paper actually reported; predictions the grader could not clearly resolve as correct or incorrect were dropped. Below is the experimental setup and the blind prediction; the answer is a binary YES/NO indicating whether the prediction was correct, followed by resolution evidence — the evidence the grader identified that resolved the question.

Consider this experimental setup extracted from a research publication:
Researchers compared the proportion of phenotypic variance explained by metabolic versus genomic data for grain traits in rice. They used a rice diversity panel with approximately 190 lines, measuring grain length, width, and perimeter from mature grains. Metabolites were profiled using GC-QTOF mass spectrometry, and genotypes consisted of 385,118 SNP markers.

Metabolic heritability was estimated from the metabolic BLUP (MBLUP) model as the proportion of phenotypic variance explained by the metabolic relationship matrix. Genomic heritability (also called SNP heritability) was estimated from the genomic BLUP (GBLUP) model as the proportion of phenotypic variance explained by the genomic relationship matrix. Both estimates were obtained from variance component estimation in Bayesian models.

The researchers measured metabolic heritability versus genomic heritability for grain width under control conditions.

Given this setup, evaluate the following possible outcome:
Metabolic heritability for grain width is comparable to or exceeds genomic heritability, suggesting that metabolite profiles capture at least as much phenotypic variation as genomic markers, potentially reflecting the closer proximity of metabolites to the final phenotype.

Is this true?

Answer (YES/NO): NO